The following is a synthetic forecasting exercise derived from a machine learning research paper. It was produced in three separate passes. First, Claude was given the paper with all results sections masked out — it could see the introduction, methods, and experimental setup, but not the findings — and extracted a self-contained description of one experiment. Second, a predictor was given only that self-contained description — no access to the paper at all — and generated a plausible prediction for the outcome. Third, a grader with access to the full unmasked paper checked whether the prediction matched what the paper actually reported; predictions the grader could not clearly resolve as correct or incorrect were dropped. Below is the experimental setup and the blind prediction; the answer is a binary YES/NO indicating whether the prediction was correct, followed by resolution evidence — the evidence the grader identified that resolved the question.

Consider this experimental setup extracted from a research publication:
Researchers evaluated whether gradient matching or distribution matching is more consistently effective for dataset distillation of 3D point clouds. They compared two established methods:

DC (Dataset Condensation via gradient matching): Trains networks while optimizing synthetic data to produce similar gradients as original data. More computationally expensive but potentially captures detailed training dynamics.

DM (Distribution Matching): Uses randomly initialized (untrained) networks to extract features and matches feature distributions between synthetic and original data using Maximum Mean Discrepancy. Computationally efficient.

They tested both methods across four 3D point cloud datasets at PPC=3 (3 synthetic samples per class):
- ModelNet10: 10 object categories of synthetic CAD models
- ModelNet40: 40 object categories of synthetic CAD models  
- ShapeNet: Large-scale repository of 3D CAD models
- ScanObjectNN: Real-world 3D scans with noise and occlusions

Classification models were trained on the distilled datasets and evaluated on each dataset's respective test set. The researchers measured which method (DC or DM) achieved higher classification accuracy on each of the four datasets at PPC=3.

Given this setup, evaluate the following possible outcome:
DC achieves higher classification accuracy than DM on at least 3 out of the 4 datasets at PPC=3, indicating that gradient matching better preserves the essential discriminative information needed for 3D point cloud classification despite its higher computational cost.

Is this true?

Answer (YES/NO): YES